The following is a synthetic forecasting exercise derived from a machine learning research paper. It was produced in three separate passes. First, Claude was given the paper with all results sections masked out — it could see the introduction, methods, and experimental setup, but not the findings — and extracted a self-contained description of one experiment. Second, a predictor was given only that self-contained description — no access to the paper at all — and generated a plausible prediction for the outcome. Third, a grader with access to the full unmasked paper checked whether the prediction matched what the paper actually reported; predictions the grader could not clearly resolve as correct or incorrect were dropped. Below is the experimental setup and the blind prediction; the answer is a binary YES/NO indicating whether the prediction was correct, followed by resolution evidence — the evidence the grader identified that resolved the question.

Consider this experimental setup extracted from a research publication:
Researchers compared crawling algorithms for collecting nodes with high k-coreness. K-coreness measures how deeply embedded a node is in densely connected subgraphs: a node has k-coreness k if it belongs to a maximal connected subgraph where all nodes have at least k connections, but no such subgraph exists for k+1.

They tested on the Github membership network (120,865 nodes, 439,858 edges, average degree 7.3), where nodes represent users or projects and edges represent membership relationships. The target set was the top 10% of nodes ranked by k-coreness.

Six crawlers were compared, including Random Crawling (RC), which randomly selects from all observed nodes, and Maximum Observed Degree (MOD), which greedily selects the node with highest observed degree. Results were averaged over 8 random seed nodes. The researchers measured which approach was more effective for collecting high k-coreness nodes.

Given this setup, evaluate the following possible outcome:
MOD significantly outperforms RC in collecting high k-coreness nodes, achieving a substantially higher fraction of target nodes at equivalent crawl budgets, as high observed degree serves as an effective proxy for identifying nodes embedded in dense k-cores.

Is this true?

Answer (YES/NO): YES